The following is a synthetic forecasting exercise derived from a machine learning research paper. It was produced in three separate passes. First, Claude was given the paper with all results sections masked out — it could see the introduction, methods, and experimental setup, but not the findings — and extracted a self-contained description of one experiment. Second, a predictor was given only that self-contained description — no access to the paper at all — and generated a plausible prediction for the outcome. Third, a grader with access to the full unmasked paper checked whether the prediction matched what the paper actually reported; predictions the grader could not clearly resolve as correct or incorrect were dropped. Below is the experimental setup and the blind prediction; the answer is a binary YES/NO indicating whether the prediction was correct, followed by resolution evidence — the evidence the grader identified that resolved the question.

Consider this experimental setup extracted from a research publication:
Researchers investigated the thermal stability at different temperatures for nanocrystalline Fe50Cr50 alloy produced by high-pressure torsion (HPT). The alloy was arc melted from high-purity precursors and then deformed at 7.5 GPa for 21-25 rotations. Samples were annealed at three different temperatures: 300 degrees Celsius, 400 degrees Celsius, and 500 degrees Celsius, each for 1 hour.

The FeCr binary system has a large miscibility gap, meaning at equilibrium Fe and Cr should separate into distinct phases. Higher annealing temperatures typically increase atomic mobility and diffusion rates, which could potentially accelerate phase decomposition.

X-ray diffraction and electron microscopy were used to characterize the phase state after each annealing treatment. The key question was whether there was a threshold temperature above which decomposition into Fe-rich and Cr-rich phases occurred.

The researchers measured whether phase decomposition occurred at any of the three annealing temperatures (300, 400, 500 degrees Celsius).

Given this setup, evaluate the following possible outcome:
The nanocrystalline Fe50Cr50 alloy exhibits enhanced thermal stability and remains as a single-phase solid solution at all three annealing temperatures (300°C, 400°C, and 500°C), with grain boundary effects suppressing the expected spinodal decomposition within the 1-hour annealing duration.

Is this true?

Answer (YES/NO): YES